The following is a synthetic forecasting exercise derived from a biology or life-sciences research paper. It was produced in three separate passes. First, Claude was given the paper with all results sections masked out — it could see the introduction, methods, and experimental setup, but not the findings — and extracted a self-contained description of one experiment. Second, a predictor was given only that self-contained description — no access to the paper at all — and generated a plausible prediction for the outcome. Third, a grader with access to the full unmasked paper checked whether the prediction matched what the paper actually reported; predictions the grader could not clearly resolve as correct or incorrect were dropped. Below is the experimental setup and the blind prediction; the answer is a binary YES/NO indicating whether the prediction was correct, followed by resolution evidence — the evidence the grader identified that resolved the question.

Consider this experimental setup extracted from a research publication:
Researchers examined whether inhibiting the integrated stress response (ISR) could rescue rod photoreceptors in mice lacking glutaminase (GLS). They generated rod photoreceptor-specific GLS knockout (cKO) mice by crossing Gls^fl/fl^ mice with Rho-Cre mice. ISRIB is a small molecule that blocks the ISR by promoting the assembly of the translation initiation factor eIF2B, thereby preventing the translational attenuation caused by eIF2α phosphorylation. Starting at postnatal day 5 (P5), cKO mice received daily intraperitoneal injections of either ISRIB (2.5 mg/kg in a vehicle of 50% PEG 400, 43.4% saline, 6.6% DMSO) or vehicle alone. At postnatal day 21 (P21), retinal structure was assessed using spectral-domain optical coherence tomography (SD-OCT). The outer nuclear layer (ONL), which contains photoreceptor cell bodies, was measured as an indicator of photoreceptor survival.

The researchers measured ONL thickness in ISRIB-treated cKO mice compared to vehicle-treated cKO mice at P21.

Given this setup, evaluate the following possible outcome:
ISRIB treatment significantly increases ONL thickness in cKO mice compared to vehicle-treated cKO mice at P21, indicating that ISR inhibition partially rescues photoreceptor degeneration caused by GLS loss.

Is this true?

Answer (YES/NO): YES